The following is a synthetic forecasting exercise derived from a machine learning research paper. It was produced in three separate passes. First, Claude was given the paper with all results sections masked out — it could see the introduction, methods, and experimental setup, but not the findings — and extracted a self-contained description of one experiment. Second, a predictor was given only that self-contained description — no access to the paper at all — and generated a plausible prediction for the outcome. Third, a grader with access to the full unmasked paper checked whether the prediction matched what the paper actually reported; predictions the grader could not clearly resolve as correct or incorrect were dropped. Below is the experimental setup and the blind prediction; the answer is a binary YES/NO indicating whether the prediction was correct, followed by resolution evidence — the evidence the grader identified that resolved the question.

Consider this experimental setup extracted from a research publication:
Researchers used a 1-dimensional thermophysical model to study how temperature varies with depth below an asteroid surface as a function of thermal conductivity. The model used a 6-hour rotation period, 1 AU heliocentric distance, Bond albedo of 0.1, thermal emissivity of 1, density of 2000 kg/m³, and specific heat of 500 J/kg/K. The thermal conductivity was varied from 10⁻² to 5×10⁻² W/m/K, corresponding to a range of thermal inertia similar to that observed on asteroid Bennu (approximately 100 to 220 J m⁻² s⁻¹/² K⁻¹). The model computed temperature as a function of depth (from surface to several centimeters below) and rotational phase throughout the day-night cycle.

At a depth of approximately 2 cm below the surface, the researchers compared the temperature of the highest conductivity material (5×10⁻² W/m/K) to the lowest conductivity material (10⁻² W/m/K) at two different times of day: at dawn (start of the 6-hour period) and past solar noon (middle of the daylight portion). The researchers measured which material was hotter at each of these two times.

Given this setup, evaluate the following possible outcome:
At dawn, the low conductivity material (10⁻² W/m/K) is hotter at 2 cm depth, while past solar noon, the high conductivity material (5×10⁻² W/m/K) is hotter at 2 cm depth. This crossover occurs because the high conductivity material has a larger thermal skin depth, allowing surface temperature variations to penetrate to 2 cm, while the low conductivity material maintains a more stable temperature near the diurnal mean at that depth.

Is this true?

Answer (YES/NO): YES